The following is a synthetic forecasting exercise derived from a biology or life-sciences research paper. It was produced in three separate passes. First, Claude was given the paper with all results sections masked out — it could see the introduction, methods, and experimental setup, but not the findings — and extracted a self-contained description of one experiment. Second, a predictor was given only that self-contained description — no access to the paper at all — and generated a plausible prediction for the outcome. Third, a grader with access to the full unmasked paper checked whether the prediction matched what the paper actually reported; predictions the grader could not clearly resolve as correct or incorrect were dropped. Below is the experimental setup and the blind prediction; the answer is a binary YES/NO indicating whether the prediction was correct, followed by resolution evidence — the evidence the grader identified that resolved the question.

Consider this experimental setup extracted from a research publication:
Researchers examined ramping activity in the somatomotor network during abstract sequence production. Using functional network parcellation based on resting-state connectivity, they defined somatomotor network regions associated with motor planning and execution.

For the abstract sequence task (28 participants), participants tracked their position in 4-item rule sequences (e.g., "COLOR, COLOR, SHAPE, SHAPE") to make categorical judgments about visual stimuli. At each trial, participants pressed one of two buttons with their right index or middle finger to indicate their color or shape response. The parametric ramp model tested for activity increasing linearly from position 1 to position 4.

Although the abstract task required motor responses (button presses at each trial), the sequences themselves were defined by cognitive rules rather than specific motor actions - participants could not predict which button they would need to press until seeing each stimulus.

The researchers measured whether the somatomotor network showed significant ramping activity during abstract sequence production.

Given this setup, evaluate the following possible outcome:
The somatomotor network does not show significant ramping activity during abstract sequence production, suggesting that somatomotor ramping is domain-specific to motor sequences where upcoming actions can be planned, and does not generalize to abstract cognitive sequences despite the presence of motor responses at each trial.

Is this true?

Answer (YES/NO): YES